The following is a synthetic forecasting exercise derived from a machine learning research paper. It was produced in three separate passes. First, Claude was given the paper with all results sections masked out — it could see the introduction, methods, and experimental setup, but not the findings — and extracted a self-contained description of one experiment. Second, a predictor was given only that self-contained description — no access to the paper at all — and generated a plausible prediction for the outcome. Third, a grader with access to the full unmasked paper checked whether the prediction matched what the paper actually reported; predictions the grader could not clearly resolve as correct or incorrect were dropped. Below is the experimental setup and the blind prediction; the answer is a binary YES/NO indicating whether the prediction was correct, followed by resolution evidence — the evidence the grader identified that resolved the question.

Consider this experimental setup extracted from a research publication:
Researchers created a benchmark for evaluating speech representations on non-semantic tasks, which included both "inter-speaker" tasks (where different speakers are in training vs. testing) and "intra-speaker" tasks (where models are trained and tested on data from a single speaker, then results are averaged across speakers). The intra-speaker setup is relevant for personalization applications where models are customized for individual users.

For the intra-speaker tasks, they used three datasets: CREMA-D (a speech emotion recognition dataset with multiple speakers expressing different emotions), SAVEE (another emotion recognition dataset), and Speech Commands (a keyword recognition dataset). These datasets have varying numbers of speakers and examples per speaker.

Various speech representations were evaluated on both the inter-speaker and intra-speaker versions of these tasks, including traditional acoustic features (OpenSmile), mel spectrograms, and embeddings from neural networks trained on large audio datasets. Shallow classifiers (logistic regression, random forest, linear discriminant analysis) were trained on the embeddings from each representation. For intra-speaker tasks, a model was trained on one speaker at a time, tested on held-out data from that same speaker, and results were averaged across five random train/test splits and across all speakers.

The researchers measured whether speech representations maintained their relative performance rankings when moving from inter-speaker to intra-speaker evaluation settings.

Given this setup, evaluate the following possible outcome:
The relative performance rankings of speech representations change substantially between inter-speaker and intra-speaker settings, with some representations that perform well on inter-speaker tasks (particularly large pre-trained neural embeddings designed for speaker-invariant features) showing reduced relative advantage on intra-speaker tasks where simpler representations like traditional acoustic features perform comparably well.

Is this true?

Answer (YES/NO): NO